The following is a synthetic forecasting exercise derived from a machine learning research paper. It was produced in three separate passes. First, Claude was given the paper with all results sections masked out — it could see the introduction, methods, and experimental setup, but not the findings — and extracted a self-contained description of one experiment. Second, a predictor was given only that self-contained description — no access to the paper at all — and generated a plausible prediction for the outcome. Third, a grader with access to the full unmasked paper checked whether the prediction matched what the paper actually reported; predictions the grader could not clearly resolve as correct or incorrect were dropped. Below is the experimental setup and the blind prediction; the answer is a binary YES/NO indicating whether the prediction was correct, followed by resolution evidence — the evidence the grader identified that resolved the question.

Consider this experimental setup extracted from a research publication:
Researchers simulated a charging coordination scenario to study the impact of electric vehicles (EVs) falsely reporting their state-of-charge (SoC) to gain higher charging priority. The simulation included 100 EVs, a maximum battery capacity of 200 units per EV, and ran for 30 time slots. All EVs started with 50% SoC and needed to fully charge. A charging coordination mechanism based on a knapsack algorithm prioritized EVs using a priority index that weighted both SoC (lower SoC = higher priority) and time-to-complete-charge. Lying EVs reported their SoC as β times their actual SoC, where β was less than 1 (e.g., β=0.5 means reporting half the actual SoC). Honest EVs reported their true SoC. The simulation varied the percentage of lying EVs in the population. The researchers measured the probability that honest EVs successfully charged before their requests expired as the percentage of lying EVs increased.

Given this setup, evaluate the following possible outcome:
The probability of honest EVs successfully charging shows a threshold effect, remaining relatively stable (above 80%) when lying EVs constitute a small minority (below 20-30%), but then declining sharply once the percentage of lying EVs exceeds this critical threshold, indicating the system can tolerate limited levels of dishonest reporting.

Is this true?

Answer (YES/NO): NO